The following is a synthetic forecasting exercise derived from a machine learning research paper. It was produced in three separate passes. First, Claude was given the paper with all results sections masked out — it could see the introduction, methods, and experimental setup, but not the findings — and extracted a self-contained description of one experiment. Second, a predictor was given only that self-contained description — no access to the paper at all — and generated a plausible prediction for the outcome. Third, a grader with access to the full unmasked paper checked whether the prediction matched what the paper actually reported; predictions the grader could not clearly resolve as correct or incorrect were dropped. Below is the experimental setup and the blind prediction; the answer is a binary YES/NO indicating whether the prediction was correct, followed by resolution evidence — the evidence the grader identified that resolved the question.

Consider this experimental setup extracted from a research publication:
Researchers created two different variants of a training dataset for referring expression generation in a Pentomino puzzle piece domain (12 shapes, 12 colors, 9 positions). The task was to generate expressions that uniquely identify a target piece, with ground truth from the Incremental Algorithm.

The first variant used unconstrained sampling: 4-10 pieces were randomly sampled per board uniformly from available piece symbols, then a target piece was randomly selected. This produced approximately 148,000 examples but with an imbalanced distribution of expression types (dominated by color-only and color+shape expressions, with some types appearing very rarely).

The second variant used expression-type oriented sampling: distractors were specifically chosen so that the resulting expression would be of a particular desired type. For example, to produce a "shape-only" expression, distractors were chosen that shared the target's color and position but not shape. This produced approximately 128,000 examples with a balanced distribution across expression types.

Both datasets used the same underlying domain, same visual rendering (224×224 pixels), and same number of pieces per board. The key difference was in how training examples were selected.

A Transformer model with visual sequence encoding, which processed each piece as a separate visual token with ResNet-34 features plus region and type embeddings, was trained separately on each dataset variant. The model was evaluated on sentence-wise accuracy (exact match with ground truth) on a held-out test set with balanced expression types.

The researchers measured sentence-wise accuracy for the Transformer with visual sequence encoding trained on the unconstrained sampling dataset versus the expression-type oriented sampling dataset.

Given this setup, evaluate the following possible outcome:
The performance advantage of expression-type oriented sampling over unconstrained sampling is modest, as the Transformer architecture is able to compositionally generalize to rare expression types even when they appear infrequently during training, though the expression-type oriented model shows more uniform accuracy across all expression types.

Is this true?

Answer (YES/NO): NO